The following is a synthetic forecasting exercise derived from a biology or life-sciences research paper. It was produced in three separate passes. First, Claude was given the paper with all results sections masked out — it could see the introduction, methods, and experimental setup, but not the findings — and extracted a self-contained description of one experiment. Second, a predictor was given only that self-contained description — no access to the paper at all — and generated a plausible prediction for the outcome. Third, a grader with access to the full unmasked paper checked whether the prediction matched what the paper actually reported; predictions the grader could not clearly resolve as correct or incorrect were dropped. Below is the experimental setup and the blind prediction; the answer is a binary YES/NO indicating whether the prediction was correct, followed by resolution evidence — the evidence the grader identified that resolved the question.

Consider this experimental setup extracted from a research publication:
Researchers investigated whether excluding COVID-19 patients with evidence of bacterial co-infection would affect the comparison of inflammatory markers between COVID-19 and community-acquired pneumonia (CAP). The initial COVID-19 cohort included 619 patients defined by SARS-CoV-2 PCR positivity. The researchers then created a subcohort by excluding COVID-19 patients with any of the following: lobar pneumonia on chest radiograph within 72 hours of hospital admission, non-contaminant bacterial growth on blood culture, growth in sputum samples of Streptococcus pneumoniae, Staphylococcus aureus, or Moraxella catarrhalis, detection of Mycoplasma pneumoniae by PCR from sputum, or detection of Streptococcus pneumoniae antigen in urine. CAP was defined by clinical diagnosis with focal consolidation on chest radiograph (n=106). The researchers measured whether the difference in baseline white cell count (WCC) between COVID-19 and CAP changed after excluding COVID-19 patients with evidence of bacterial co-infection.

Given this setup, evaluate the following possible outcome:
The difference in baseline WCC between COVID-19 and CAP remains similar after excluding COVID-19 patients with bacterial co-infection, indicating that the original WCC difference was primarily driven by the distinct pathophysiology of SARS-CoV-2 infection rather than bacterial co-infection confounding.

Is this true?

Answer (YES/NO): YES